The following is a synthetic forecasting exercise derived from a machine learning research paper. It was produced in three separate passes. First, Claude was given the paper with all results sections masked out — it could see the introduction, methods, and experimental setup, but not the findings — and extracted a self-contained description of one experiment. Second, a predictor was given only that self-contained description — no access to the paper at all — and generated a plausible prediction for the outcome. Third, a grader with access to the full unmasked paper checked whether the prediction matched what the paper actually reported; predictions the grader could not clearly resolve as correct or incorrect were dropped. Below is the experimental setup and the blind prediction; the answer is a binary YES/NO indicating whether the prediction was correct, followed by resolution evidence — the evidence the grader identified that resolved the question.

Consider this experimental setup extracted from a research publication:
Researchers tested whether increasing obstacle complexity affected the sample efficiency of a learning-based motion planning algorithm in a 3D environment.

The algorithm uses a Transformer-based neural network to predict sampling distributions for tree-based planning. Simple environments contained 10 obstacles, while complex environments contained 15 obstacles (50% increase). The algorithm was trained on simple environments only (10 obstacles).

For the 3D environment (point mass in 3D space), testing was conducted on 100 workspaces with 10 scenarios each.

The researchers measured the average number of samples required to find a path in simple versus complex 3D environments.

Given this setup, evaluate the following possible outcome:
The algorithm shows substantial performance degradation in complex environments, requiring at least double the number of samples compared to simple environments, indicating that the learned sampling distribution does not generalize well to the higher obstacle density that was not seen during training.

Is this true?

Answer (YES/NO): NO